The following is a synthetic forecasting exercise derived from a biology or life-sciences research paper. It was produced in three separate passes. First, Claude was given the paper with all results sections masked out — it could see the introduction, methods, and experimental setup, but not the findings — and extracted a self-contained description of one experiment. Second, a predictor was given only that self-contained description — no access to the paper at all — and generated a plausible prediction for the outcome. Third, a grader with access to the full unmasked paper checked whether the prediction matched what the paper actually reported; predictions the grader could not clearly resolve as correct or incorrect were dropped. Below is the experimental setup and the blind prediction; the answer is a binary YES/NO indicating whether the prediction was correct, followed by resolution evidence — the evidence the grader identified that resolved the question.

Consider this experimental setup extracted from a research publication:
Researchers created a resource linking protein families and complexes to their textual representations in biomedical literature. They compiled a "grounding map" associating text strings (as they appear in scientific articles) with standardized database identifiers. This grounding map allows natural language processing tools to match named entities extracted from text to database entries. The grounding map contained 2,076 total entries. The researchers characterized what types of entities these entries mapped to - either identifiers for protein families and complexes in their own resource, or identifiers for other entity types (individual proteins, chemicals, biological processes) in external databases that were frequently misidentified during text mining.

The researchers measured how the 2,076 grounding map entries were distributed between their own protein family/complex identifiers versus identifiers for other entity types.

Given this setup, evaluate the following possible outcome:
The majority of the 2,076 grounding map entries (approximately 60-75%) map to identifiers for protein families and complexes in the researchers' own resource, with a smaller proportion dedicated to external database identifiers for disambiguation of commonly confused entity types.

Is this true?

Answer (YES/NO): NO